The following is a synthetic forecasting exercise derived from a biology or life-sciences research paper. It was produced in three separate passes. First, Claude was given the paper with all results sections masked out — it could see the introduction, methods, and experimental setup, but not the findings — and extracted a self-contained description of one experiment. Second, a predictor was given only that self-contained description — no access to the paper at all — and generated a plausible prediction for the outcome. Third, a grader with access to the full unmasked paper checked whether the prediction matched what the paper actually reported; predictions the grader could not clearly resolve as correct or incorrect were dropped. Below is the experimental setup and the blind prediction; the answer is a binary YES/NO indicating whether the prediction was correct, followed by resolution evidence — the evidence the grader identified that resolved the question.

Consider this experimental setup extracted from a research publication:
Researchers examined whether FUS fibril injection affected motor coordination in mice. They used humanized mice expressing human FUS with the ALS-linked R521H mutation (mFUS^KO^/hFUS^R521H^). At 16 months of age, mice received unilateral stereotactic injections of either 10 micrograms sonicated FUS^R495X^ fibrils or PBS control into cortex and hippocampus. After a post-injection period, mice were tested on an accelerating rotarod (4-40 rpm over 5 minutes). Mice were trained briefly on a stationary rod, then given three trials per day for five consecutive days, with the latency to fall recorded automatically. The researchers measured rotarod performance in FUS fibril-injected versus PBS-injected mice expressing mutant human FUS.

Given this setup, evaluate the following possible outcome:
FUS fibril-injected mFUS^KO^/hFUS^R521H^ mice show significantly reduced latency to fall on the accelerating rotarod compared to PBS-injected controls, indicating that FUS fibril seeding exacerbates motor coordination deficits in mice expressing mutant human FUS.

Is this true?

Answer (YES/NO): NO